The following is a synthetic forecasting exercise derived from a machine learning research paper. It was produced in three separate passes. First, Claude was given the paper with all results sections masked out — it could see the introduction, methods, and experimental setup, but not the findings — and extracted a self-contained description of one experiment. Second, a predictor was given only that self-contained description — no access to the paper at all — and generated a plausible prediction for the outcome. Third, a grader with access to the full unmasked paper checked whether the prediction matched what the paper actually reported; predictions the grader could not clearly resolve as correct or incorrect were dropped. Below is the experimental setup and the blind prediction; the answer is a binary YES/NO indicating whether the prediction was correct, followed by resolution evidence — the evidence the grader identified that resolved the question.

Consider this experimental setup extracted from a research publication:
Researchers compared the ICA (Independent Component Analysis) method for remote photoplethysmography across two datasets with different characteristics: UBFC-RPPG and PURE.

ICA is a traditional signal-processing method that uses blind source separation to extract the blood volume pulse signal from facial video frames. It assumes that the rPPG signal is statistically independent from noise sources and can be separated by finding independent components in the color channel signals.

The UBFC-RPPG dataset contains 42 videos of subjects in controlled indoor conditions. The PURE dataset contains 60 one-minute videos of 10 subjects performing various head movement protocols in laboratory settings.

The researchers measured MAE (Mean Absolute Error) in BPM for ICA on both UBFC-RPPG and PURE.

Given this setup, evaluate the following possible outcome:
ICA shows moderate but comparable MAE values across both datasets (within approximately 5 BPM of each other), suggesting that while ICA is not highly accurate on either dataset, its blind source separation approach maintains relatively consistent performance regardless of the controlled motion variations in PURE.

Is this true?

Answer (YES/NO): NO